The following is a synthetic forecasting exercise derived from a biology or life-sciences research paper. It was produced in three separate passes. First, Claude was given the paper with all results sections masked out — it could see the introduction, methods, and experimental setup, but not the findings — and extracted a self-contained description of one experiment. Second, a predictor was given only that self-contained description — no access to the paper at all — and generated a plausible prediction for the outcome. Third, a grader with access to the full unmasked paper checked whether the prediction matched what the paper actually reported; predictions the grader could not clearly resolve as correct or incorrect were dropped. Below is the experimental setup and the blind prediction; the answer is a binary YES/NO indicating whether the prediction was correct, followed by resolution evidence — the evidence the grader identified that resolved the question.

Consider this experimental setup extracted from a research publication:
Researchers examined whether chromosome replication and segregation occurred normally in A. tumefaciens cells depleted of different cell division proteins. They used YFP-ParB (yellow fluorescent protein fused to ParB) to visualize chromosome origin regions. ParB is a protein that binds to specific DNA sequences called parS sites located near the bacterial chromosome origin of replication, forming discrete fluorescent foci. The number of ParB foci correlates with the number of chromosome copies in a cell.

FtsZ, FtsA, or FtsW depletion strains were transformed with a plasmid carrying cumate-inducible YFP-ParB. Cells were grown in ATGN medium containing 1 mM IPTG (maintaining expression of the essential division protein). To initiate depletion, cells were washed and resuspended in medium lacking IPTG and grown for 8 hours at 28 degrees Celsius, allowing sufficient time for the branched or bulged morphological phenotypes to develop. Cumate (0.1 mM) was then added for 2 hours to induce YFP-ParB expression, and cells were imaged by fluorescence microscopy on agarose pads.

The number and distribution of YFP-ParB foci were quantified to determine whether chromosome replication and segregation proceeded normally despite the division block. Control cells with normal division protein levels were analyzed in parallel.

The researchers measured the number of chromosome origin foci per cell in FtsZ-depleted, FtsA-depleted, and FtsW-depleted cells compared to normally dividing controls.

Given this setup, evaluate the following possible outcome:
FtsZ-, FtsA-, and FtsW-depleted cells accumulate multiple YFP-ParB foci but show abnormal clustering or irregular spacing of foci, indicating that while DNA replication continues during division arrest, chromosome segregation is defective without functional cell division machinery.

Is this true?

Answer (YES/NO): NO